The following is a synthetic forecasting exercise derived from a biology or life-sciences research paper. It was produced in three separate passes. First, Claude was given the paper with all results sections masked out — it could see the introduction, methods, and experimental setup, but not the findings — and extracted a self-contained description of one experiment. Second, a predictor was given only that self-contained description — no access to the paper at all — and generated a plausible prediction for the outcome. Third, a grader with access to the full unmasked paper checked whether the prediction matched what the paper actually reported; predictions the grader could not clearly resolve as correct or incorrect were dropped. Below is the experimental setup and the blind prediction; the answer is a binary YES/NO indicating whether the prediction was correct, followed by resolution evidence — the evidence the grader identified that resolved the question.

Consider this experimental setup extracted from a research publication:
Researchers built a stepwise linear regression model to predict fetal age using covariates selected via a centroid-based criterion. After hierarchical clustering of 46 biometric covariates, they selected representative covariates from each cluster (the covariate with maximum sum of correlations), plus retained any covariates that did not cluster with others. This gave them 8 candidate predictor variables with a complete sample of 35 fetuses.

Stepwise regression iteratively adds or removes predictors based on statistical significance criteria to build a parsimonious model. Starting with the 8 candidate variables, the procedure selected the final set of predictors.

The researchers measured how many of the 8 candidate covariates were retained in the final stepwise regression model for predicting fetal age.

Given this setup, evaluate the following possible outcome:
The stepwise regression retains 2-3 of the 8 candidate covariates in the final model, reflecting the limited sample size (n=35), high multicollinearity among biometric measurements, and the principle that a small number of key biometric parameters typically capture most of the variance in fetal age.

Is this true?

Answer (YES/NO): NO